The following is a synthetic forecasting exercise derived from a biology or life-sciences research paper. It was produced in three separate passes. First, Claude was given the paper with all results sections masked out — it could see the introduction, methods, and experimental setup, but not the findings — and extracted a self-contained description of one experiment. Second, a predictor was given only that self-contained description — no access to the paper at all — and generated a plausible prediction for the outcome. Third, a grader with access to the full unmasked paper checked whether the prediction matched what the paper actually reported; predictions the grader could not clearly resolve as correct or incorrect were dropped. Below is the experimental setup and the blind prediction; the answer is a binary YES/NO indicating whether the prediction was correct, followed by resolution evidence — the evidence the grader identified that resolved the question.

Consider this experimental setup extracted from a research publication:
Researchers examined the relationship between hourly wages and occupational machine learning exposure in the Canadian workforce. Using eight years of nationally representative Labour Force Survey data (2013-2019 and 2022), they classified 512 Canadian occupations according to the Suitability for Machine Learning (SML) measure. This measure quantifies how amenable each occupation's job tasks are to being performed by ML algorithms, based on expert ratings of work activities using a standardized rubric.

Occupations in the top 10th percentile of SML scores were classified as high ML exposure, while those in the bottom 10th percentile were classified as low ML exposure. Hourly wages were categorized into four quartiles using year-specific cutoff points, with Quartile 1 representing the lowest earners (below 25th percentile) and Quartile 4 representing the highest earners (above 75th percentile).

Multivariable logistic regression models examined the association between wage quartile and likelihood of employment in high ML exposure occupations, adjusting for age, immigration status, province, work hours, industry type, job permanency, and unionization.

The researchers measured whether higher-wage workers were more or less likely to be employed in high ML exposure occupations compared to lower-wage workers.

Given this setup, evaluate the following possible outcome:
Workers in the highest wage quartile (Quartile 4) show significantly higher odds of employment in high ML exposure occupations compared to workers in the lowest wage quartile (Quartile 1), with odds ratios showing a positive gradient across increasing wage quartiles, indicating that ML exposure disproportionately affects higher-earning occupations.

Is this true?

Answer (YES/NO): NO